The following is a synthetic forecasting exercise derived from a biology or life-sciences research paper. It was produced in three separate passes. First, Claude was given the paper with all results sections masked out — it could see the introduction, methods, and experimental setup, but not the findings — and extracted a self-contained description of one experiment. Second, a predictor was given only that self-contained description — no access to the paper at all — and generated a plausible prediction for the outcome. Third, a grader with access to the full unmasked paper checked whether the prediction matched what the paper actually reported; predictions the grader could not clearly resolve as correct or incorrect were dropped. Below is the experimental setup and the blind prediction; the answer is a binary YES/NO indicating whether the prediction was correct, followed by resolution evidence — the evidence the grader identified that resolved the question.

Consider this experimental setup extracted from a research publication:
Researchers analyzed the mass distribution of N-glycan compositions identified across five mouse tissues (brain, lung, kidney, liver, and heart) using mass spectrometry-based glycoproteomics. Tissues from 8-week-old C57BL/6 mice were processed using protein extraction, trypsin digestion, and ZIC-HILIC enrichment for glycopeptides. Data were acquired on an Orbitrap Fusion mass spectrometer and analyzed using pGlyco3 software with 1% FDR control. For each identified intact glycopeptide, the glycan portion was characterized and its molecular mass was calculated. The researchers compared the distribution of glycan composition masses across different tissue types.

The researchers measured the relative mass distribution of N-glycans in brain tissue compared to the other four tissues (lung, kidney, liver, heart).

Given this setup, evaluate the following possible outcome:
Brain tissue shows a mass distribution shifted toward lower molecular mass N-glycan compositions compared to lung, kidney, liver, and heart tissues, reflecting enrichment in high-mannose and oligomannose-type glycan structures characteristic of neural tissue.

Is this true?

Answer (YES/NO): NO